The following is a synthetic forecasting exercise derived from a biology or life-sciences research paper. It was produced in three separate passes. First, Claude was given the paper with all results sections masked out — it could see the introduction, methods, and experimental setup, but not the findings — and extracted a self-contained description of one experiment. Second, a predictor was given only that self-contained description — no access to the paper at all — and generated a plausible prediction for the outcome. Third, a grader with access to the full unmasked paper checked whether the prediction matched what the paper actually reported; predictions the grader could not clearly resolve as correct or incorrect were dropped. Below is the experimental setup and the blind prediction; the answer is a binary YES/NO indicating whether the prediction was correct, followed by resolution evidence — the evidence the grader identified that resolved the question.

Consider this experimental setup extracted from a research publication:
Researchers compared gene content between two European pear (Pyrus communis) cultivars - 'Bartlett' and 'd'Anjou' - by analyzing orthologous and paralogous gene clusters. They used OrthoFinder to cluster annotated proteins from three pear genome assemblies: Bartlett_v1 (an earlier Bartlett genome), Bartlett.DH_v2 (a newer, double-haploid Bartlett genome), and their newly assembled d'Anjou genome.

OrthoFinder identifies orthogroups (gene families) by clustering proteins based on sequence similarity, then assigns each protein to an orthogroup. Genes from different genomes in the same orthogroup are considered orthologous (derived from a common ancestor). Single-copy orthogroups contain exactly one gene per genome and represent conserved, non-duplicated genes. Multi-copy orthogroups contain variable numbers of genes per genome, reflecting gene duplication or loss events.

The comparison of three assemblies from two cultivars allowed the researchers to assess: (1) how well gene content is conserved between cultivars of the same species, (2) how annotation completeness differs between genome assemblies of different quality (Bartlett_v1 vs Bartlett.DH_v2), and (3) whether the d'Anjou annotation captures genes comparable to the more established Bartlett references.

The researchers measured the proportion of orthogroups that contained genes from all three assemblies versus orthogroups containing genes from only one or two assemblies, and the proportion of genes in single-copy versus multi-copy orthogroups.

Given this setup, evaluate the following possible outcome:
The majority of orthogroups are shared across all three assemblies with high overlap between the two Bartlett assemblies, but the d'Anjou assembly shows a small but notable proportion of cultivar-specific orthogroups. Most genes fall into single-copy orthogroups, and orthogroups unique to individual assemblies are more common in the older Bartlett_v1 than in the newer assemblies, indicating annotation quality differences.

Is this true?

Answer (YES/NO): NO